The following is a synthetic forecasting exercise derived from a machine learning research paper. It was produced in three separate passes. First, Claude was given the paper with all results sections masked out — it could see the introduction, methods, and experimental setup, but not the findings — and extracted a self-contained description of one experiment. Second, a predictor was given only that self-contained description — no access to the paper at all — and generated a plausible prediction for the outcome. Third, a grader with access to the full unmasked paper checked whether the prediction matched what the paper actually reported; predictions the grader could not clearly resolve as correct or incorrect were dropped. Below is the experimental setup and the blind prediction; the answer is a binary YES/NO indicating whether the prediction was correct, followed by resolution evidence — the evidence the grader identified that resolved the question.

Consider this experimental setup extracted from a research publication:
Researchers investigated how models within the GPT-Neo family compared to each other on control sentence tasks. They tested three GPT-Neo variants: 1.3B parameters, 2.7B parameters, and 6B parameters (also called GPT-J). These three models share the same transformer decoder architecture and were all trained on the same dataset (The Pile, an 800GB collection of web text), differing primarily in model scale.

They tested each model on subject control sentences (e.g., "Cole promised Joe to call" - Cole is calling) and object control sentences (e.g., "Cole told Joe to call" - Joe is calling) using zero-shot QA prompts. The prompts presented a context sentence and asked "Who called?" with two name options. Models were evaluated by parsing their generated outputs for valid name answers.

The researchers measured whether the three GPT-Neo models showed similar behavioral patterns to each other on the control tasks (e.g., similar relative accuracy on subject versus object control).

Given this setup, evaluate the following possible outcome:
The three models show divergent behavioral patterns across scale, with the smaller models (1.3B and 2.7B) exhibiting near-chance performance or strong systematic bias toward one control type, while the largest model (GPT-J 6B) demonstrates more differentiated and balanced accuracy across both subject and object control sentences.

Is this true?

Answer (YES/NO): NO